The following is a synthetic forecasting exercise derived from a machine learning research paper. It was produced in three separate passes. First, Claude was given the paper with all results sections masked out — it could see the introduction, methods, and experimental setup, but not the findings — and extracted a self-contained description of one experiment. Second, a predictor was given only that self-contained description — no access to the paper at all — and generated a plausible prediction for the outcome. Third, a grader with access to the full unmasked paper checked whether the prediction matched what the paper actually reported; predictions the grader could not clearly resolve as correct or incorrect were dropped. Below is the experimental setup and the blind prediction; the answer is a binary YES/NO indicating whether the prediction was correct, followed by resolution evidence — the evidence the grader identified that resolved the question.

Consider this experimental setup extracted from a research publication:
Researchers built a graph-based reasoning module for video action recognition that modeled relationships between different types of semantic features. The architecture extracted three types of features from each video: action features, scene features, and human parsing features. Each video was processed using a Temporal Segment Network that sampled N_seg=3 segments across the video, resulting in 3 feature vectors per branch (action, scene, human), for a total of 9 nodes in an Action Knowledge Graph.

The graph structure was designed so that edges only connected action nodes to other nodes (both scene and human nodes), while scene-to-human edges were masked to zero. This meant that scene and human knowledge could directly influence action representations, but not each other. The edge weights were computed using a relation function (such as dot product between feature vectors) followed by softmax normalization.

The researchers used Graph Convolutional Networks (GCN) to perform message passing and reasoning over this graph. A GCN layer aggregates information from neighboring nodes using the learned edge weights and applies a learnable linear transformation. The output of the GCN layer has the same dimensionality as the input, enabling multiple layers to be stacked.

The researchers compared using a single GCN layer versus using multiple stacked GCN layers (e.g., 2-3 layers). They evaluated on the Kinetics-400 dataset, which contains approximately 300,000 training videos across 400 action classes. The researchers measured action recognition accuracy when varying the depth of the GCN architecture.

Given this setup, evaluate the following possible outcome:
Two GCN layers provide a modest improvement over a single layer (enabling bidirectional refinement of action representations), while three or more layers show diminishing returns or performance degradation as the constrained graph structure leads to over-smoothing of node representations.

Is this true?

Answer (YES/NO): NO